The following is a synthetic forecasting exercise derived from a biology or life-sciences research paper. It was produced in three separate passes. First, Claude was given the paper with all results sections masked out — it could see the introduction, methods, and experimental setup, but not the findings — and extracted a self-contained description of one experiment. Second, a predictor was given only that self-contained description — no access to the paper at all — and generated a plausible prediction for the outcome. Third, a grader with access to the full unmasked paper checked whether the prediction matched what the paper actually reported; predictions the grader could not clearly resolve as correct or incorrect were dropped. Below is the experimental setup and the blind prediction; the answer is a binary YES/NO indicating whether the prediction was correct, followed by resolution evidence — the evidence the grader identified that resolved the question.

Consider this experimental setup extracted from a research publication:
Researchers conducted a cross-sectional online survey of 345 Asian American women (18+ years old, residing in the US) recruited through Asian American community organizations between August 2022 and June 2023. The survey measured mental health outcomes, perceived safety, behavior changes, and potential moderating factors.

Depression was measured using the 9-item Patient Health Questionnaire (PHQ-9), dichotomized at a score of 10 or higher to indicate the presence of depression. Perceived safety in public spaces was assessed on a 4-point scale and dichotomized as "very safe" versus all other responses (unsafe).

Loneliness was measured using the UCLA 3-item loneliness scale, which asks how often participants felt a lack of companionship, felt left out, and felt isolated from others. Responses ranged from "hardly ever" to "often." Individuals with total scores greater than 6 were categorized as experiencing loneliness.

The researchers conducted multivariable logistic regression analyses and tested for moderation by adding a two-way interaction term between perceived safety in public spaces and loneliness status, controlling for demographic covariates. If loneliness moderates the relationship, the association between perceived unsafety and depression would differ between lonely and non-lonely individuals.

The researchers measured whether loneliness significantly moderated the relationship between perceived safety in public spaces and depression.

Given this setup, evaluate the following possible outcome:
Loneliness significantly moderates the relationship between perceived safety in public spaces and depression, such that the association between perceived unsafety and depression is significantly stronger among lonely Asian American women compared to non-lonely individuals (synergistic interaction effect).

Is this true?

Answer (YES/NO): NO